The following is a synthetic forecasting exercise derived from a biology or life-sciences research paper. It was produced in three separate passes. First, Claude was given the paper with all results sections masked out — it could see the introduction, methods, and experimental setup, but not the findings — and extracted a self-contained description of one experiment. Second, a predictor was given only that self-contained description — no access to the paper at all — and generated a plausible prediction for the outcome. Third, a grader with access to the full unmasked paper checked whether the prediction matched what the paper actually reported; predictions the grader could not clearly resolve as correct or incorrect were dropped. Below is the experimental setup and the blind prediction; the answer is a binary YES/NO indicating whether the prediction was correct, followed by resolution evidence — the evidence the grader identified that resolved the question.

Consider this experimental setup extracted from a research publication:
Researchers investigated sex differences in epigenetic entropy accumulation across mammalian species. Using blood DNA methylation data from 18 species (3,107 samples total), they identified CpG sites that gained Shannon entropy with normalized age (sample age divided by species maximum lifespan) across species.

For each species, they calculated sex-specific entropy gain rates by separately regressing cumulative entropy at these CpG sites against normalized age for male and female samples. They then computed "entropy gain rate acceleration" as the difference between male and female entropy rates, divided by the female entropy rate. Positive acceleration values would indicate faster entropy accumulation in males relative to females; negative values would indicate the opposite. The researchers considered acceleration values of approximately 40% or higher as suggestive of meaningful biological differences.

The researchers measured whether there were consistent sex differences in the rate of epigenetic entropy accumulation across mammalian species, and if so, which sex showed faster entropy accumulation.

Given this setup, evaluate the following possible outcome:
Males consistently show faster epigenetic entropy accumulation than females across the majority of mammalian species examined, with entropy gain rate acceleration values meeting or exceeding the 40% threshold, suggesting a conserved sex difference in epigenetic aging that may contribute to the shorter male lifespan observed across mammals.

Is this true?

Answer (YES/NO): NO